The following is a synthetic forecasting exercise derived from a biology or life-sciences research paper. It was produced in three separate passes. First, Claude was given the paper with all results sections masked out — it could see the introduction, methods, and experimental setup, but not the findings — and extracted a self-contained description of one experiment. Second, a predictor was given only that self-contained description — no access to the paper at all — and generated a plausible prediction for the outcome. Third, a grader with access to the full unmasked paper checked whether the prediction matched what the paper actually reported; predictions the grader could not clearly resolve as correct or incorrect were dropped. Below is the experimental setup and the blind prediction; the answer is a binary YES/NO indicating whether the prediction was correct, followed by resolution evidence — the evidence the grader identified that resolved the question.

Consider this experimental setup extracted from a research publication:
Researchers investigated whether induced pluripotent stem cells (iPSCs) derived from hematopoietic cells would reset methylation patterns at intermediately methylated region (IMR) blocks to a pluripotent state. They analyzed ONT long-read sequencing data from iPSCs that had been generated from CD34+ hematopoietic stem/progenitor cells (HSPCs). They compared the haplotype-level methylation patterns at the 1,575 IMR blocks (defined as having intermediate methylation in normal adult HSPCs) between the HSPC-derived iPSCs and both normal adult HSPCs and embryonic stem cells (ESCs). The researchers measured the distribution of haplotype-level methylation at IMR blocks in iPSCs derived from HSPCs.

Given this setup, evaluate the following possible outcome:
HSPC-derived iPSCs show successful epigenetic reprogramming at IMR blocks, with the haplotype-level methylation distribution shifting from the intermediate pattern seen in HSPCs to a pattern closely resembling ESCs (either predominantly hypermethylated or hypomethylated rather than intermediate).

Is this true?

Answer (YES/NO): YES